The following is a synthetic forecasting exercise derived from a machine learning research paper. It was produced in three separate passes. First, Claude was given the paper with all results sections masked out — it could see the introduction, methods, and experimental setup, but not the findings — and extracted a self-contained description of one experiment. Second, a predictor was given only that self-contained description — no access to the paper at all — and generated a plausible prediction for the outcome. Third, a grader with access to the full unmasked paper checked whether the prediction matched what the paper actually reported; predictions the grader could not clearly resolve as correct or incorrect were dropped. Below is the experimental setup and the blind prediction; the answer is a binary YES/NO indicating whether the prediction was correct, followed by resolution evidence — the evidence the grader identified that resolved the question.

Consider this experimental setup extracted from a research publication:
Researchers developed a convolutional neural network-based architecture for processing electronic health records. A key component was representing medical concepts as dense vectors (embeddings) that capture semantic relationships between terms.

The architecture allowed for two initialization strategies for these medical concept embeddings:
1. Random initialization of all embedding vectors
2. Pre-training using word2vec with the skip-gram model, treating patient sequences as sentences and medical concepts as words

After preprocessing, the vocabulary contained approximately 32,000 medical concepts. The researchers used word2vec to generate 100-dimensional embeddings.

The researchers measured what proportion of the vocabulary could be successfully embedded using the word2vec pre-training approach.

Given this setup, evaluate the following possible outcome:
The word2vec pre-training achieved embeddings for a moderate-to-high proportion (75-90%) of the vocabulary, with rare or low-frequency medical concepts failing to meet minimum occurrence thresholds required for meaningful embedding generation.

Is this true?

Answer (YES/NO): NO